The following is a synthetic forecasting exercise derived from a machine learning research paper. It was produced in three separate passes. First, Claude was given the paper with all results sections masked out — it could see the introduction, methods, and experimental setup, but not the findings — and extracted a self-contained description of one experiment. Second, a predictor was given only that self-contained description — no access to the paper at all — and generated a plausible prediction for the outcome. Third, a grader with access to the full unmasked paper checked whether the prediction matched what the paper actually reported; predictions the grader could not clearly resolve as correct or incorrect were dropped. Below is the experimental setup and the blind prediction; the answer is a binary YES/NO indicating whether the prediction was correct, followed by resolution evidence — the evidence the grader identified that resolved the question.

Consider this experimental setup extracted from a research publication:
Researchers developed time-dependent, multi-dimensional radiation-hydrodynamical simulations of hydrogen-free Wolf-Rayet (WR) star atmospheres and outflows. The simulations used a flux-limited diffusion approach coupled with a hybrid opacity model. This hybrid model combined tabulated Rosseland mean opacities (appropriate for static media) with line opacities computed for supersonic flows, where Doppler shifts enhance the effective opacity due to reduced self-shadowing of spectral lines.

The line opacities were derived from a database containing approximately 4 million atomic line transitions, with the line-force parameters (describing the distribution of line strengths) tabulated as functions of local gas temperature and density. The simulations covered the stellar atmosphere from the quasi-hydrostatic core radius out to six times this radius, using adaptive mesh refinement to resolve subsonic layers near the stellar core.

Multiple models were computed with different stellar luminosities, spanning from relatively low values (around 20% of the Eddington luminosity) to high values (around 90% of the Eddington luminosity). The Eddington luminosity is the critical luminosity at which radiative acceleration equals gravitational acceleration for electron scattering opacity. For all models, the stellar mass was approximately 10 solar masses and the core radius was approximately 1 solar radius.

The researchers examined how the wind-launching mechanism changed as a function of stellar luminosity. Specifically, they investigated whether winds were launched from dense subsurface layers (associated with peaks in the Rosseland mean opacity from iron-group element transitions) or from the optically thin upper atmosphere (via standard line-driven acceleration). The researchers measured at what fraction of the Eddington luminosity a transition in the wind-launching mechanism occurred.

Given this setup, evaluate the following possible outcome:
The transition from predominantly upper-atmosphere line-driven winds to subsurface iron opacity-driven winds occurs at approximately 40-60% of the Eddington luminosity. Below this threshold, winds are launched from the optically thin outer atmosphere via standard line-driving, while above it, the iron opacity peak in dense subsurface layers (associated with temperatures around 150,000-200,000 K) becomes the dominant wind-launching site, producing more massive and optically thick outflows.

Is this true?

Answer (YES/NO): YES